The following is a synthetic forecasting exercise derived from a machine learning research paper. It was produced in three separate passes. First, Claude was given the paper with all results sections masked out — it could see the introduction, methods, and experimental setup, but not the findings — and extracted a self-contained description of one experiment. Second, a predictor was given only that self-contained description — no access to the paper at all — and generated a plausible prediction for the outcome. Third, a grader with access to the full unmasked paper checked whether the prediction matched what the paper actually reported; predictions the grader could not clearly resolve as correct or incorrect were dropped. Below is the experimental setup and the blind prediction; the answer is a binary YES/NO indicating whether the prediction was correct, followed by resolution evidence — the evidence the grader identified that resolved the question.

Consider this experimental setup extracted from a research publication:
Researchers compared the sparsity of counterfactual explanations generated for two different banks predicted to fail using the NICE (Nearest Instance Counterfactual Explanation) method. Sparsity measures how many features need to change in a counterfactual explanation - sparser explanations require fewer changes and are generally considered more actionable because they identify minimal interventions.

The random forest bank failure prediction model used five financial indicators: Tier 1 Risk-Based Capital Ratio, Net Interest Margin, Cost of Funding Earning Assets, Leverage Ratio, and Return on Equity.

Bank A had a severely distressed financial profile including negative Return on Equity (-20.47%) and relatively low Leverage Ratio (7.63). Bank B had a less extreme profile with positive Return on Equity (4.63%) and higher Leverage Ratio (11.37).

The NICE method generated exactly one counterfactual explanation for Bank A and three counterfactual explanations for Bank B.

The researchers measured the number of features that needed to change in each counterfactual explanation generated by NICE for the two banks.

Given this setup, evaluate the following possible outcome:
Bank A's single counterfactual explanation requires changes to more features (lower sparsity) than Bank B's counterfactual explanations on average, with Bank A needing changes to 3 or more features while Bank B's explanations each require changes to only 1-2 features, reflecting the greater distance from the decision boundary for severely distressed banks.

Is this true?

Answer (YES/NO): YES